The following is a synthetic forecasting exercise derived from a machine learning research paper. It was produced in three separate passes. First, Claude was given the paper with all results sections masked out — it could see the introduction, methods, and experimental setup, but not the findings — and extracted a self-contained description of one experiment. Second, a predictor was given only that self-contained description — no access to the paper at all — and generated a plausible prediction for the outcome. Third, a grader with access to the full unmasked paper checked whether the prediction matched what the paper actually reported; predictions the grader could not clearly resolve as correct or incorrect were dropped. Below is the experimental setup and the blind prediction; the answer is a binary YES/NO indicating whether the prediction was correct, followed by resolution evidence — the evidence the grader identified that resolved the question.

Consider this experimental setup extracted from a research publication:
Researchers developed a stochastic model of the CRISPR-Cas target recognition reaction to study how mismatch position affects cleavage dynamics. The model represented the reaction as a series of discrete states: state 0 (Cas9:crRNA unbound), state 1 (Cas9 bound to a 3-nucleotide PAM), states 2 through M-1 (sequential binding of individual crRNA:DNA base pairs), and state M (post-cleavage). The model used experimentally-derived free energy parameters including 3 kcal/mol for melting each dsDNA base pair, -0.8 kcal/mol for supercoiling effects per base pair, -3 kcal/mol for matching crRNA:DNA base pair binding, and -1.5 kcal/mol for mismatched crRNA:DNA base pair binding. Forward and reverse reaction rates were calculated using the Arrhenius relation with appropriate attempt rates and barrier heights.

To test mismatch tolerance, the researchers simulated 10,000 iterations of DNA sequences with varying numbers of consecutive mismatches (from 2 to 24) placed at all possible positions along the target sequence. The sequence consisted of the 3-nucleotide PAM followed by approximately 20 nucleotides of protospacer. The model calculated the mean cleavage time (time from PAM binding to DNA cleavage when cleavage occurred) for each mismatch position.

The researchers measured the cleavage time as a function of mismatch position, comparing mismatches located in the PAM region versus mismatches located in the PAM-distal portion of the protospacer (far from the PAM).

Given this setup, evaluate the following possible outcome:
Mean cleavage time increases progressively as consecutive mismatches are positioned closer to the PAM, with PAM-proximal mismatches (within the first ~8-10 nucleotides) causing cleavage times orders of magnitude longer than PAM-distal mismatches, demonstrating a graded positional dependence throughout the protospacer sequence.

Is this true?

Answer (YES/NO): NO